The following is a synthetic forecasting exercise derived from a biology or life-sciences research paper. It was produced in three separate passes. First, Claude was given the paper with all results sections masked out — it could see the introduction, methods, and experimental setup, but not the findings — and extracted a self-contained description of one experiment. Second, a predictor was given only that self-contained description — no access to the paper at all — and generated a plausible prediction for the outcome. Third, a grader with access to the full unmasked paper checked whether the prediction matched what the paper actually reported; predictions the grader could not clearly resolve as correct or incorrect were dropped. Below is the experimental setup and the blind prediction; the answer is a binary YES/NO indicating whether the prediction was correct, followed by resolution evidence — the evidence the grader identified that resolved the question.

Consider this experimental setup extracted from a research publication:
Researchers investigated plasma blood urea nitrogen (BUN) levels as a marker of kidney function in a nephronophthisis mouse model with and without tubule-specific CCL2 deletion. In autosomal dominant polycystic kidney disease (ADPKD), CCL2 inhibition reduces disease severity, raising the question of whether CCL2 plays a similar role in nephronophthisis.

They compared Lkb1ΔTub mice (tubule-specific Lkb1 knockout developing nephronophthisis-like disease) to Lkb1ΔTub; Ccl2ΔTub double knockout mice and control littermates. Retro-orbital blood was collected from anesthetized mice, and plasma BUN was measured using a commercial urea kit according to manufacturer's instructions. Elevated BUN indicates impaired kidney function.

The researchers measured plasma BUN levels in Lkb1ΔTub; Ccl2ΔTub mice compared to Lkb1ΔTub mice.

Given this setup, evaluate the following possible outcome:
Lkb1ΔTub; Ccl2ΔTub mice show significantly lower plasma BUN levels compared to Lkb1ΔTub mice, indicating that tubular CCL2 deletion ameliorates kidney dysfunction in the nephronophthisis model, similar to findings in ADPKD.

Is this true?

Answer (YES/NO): NO